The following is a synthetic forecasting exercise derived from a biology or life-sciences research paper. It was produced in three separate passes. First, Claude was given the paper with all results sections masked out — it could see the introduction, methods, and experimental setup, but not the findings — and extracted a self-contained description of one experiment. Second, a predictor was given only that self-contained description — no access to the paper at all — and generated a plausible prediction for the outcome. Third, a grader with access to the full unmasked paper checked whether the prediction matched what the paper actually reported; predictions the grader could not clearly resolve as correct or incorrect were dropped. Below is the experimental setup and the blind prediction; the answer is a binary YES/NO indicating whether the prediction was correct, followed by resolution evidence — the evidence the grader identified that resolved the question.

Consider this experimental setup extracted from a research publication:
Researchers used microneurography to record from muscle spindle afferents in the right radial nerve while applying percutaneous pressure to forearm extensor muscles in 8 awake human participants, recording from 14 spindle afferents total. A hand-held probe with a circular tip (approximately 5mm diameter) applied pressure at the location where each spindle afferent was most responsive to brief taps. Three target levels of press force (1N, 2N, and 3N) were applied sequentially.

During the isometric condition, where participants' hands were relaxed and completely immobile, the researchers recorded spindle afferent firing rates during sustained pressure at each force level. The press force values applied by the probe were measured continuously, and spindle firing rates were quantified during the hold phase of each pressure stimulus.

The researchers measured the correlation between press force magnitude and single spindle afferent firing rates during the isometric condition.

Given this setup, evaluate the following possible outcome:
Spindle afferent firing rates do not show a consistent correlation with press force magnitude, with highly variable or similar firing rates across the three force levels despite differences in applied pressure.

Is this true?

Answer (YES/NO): NO